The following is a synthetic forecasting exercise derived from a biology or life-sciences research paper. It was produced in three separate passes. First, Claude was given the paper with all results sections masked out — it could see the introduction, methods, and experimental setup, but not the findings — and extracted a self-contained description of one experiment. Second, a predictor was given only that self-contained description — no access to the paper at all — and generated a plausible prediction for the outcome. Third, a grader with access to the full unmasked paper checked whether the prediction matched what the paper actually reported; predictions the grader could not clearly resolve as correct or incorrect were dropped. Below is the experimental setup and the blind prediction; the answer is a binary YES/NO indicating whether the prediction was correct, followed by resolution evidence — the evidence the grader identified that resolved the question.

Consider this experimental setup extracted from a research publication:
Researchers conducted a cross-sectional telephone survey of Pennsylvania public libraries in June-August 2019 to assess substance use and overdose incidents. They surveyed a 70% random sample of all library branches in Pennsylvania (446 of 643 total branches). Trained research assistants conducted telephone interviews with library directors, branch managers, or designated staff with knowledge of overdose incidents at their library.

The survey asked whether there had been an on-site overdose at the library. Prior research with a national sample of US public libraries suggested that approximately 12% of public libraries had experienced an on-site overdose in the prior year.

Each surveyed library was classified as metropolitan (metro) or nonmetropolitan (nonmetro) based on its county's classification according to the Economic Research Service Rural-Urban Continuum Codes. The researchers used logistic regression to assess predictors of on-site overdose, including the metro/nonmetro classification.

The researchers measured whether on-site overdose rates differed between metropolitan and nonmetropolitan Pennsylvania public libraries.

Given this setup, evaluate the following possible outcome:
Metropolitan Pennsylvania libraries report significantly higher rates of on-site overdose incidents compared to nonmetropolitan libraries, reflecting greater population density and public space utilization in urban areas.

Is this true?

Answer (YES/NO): YES